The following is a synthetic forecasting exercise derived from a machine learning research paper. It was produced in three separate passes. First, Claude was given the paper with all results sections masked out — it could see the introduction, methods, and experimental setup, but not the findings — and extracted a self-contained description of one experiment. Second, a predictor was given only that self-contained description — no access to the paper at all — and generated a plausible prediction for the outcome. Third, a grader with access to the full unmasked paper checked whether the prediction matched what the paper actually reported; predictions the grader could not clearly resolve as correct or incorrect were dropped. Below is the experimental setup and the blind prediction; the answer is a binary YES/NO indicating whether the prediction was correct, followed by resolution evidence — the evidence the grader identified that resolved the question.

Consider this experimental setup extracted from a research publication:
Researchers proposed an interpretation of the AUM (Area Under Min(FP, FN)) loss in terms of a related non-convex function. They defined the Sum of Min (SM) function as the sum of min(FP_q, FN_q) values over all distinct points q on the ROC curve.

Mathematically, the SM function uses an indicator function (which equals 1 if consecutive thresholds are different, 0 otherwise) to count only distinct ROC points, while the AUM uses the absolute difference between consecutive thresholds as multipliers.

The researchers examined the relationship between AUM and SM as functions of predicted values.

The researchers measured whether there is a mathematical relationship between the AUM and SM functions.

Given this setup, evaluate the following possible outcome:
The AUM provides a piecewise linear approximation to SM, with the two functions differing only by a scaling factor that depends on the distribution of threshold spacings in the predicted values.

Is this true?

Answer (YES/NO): NO